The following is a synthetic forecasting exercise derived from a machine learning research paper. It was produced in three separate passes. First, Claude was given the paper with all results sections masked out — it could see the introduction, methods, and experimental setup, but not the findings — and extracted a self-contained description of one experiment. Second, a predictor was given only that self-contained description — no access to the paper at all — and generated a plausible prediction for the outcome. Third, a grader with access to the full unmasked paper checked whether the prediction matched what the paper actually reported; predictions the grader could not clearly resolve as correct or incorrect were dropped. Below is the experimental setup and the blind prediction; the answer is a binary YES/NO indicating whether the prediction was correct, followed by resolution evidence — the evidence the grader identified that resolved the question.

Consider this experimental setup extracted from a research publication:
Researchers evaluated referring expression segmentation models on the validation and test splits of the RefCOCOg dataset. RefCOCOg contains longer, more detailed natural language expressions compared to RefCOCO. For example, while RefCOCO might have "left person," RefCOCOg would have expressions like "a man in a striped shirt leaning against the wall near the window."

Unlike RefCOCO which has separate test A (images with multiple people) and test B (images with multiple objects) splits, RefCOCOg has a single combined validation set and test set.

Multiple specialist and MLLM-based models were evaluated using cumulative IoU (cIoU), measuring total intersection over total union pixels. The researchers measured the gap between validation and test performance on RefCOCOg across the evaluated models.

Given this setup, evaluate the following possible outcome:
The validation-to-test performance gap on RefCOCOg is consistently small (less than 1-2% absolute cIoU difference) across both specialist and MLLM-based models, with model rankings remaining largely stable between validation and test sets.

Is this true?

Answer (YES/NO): NO